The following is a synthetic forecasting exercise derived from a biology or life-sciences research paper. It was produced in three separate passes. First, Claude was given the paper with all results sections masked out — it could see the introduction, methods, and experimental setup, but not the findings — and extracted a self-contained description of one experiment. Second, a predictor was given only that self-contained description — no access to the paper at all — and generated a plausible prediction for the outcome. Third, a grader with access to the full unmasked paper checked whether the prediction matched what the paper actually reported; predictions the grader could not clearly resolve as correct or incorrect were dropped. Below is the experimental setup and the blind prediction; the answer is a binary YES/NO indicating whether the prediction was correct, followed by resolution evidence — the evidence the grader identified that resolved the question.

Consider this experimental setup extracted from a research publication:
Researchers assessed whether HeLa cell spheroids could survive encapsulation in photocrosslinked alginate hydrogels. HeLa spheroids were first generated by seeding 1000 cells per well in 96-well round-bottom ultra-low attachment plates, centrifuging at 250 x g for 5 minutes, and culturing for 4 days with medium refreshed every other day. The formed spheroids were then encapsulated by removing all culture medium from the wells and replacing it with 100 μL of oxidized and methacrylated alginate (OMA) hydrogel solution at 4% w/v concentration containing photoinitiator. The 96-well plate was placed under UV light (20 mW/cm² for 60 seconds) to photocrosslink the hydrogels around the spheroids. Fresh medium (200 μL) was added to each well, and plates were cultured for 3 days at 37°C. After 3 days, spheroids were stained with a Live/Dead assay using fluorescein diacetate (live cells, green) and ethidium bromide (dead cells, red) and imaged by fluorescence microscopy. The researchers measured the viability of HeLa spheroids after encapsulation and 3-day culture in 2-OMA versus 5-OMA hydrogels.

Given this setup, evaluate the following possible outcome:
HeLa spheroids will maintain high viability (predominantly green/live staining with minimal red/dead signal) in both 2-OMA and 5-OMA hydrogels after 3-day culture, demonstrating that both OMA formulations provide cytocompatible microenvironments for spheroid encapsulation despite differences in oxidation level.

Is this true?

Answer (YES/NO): YES